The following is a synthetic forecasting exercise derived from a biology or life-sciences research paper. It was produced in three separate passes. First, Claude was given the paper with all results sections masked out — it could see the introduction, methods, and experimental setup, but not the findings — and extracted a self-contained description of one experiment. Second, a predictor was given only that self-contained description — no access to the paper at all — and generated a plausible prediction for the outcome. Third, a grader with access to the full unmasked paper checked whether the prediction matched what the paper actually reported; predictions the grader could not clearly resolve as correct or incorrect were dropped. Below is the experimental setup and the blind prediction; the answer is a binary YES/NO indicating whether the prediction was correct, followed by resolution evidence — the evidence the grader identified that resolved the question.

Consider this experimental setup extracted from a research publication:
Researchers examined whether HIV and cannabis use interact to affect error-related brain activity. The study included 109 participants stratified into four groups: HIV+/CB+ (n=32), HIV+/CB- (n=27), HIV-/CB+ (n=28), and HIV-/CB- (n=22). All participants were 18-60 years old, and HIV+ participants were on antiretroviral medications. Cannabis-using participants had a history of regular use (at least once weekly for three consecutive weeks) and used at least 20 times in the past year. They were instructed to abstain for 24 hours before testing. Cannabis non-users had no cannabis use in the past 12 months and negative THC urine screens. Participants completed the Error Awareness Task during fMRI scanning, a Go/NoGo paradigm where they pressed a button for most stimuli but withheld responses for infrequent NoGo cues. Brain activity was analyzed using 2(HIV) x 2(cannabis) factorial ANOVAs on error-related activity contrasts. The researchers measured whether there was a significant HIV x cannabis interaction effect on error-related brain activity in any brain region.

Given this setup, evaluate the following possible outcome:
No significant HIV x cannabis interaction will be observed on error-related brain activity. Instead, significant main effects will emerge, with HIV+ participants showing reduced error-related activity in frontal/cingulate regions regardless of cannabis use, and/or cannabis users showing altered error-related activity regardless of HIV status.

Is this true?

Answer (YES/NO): NO